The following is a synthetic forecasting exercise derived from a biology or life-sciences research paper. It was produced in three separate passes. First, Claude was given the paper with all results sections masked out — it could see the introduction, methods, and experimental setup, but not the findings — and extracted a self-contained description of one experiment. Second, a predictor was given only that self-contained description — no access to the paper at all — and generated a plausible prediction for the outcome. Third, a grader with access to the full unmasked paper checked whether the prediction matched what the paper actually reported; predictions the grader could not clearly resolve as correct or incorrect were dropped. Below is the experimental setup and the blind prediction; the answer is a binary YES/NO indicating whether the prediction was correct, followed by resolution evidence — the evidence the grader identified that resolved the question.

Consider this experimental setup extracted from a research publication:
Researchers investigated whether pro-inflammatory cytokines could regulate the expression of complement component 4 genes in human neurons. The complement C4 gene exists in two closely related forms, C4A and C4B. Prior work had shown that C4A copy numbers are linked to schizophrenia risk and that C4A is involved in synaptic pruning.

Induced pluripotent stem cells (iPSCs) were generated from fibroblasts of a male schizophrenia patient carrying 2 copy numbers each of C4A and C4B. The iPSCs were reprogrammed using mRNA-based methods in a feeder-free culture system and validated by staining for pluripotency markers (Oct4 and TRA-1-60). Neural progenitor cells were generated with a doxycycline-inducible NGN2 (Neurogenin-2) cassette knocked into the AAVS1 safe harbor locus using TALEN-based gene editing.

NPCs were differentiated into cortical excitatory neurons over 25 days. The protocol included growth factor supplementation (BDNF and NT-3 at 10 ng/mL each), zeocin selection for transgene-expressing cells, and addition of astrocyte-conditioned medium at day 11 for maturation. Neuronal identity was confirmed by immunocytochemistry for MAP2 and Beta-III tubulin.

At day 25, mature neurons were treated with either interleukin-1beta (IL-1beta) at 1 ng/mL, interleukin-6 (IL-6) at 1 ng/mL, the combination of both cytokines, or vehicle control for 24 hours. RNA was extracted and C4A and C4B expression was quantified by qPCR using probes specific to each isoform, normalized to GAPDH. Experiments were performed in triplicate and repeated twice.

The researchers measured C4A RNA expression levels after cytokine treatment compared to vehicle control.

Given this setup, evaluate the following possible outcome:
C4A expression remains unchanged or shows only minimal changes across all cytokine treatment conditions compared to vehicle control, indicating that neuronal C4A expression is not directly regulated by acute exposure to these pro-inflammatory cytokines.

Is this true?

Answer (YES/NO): NO